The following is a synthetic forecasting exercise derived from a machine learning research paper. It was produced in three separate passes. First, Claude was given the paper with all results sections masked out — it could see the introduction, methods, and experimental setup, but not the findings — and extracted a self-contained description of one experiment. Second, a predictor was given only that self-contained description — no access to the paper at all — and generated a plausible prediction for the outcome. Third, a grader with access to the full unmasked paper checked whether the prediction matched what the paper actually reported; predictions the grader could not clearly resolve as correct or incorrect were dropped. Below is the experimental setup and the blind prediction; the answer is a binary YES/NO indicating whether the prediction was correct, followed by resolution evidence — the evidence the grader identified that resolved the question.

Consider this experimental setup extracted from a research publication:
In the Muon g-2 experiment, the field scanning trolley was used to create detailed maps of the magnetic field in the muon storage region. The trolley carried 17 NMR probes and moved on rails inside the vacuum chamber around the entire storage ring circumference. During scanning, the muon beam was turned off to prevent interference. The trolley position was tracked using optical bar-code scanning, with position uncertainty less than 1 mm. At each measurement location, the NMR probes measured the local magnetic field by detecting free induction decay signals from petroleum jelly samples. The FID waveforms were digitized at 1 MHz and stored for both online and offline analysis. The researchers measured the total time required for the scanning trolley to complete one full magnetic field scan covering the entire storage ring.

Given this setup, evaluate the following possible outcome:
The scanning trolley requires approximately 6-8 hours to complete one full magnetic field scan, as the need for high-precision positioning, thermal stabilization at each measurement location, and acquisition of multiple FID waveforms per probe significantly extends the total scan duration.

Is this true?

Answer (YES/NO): NO